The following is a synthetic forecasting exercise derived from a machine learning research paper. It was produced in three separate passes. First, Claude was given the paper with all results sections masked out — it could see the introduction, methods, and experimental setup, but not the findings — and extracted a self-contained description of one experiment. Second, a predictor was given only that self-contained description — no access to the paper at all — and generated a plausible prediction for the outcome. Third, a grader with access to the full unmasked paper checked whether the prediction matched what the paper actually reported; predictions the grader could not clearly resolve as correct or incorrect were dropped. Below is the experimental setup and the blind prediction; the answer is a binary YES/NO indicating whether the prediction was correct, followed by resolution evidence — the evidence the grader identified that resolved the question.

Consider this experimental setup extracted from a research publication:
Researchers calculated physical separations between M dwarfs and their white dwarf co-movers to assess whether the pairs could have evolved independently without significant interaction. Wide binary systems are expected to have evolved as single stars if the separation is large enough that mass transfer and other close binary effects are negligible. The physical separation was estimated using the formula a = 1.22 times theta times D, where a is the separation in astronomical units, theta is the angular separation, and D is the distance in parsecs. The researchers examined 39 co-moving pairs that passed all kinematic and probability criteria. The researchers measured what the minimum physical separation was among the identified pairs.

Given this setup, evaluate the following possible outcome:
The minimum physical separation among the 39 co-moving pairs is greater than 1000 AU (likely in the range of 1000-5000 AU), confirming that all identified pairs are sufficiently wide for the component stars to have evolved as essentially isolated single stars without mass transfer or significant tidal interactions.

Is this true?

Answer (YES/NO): NO